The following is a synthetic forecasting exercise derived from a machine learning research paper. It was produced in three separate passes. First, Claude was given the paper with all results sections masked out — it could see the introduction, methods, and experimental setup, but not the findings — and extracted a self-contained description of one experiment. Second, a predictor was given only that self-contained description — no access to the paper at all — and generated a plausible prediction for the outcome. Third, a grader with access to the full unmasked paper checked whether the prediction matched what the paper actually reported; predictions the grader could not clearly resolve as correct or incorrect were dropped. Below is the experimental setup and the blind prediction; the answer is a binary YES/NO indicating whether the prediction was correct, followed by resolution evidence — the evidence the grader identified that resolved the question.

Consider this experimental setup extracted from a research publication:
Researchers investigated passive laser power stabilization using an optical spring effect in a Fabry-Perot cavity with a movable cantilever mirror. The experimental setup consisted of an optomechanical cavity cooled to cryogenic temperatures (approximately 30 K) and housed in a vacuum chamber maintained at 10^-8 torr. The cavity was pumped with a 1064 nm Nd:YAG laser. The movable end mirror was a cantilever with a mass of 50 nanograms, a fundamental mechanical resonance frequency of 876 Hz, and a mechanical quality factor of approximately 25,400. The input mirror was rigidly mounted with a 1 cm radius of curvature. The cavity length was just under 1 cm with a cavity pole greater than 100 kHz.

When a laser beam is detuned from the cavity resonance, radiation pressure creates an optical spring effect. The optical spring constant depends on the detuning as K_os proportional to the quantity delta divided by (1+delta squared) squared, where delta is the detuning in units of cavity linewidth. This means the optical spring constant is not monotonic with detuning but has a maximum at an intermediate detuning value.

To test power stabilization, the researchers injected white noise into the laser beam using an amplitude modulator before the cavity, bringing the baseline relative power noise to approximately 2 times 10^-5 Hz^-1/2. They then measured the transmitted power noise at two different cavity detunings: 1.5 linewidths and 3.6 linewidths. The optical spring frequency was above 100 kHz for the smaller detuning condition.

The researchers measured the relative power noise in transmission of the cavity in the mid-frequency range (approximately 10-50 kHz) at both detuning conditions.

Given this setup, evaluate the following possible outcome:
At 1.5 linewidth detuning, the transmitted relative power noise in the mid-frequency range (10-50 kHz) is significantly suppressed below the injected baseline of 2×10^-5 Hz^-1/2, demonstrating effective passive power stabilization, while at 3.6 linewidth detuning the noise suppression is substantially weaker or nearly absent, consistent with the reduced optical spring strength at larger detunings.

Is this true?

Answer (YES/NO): YES